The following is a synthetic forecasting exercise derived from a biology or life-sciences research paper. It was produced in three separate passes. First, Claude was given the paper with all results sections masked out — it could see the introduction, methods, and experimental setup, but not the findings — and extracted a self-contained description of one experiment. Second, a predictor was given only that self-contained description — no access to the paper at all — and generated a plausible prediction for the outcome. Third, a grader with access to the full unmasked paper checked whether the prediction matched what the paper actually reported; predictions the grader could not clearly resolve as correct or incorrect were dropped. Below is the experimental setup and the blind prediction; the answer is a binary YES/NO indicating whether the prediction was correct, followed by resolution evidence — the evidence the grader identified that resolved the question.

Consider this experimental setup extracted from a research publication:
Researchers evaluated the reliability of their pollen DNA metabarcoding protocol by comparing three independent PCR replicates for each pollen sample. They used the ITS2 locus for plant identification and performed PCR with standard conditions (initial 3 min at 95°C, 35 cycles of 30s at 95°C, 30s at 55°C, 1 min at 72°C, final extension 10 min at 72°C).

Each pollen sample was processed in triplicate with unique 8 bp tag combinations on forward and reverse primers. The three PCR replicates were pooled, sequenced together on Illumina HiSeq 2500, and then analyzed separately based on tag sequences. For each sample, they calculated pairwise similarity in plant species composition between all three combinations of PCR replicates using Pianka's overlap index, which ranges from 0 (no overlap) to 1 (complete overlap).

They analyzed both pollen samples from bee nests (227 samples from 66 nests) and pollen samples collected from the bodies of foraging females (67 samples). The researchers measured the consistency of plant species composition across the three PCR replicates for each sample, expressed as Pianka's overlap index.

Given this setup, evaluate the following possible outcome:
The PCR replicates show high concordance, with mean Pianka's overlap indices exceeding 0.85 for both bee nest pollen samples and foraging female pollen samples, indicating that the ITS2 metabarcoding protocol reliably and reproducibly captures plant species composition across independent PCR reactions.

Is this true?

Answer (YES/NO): YES